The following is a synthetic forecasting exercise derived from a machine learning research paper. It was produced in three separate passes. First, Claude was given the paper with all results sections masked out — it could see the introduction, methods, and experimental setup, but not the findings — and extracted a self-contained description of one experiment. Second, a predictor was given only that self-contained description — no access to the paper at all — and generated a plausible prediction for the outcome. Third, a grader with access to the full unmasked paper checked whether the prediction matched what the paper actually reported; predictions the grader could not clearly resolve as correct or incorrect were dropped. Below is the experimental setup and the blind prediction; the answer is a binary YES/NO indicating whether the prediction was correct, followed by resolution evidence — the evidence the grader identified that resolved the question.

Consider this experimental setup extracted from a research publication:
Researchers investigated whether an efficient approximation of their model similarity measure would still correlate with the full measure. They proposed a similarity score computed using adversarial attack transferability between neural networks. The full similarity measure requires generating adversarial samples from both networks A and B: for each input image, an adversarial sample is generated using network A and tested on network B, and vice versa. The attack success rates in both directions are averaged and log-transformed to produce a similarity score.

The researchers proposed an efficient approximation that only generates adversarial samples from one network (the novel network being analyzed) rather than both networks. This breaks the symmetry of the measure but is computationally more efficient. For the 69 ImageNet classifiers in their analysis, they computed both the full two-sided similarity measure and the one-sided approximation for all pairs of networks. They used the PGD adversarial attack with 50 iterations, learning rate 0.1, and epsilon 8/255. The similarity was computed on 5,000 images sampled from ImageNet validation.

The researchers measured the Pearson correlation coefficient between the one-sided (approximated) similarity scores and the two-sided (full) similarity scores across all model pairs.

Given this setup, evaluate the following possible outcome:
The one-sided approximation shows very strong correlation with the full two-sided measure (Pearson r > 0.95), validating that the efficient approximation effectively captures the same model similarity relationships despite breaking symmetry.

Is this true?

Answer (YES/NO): NO